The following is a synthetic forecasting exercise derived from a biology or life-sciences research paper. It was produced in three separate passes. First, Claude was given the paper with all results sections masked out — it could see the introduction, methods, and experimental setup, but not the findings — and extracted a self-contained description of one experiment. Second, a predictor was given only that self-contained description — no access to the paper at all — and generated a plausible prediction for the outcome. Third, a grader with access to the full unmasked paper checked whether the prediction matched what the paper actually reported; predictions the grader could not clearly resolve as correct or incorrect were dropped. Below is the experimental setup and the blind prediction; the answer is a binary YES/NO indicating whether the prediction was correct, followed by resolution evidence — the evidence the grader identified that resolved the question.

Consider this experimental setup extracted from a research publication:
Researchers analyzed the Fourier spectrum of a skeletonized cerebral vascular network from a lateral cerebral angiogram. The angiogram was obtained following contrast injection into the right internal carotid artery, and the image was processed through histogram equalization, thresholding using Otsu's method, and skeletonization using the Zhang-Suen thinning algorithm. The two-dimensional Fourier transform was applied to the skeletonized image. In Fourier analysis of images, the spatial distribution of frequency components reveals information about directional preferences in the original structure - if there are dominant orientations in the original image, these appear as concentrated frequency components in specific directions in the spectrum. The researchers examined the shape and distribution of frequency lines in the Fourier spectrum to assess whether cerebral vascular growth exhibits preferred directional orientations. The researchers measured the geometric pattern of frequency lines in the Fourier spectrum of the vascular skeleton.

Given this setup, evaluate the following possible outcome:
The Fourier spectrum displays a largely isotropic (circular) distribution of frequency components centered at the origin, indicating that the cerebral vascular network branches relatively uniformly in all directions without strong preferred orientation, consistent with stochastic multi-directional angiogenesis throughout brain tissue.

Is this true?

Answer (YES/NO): NO